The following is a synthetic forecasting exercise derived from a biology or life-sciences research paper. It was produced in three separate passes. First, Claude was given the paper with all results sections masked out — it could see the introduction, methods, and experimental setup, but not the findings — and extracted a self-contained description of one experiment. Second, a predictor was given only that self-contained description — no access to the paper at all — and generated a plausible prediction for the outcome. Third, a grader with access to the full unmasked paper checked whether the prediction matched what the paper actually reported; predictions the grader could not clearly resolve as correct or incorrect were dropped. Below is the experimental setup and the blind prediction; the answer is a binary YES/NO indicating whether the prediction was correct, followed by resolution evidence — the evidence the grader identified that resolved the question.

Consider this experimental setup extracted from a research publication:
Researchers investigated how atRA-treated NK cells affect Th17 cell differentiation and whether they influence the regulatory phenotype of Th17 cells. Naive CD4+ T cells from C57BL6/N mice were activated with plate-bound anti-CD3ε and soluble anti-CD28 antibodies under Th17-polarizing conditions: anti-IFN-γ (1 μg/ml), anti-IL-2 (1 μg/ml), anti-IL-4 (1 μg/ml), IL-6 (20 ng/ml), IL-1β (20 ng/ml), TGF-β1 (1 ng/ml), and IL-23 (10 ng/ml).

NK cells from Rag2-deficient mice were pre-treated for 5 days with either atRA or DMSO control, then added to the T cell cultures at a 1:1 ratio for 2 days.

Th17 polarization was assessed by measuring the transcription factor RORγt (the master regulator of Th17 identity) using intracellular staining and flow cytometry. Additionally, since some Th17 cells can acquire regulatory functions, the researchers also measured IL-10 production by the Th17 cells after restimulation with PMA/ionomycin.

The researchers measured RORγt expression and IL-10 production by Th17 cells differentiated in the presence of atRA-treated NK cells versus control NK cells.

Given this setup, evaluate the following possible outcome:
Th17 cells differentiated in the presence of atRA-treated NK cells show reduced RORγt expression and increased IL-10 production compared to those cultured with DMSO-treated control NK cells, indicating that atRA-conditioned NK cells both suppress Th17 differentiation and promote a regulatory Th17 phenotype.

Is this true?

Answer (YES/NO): NO